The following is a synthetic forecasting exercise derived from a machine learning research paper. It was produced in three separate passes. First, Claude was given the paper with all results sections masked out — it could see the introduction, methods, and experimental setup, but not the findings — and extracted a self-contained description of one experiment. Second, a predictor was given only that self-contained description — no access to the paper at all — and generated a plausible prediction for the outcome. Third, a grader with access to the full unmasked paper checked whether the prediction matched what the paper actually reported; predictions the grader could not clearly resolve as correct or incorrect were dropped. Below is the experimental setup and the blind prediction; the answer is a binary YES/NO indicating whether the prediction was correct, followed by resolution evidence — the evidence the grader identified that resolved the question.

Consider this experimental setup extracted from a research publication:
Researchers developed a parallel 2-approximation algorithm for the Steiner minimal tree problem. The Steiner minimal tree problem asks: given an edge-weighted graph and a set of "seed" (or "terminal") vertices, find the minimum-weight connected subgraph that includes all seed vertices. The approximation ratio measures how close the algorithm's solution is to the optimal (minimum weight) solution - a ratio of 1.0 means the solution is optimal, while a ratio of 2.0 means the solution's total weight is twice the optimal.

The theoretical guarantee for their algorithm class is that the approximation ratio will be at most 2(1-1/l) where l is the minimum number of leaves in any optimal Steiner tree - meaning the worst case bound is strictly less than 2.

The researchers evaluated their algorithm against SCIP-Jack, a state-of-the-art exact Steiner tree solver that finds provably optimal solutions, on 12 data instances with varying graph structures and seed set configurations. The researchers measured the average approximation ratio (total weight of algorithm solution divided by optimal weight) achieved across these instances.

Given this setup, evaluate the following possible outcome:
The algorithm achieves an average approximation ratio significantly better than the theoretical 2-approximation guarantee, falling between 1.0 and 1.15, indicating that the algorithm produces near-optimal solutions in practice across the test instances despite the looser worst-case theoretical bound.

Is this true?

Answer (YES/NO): YES